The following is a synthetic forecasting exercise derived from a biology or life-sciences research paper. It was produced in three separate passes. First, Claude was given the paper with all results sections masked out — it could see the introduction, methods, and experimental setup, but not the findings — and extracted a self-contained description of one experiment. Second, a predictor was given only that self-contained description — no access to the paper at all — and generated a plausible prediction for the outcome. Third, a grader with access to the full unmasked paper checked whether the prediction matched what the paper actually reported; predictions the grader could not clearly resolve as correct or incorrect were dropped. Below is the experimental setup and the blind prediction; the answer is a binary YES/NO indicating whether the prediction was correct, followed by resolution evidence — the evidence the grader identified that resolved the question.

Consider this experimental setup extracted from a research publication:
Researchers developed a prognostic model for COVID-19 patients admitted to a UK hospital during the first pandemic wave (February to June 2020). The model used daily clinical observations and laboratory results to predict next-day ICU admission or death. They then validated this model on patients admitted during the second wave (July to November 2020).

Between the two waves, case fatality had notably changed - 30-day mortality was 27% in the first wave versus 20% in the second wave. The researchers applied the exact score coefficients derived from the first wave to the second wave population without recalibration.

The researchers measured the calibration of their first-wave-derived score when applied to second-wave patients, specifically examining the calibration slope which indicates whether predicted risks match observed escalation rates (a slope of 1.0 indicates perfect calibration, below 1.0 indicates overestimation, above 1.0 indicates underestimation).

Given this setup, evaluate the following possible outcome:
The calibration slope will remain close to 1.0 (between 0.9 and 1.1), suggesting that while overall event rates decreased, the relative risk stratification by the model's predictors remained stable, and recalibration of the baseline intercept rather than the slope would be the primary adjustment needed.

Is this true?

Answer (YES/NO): NO